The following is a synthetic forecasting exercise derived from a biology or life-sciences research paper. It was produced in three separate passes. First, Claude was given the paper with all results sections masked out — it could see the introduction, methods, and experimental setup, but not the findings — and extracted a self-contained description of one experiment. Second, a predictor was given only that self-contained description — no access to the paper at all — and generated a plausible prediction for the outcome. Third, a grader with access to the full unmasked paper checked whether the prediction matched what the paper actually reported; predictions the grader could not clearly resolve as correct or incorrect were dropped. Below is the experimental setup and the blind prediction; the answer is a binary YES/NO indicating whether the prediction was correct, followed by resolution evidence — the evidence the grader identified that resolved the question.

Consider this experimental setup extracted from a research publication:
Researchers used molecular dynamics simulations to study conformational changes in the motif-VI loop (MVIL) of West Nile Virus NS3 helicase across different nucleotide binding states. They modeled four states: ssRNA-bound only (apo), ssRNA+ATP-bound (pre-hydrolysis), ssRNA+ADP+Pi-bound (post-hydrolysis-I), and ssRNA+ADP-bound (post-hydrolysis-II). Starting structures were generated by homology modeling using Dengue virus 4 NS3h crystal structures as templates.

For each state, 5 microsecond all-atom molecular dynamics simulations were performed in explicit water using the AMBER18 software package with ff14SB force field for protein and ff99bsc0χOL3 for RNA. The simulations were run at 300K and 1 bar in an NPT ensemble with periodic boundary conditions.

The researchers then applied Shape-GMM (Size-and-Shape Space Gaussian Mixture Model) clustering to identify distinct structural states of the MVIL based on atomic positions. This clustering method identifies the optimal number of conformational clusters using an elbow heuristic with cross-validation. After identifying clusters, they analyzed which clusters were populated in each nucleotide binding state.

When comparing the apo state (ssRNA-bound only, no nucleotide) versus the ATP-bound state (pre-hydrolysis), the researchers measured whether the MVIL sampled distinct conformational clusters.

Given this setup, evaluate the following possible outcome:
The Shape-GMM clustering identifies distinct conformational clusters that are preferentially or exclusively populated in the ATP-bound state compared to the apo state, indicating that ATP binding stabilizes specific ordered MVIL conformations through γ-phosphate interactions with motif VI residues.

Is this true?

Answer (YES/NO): YES